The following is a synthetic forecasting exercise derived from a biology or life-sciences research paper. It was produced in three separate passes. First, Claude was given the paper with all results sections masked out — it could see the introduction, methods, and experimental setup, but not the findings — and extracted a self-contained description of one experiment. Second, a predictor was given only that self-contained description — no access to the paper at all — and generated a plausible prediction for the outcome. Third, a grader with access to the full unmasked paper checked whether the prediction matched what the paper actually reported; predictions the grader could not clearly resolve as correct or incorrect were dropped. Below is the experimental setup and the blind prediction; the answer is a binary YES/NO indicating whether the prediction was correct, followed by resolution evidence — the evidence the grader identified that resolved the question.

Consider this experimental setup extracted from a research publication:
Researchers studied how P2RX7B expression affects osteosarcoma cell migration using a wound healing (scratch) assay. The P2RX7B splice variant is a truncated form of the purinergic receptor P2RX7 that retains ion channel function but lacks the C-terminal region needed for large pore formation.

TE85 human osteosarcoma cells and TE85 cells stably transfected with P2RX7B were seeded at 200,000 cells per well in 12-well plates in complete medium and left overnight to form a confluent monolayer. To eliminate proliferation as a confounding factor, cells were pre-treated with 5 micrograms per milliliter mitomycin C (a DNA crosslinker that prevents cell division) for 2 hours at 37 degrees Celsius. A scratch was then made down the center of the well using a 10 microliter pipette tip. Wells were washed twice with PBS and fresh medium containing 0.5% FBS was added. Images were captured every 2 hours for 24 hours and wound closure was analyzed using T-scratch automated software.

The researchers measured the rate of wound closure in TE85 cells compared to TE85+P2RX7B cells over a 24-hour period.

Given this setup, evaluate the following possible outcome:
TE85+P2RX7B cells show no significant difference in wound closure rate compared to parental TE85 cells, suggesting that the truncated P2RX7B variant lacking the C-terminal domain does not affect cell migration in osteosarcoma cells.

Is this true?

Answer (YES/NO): NO